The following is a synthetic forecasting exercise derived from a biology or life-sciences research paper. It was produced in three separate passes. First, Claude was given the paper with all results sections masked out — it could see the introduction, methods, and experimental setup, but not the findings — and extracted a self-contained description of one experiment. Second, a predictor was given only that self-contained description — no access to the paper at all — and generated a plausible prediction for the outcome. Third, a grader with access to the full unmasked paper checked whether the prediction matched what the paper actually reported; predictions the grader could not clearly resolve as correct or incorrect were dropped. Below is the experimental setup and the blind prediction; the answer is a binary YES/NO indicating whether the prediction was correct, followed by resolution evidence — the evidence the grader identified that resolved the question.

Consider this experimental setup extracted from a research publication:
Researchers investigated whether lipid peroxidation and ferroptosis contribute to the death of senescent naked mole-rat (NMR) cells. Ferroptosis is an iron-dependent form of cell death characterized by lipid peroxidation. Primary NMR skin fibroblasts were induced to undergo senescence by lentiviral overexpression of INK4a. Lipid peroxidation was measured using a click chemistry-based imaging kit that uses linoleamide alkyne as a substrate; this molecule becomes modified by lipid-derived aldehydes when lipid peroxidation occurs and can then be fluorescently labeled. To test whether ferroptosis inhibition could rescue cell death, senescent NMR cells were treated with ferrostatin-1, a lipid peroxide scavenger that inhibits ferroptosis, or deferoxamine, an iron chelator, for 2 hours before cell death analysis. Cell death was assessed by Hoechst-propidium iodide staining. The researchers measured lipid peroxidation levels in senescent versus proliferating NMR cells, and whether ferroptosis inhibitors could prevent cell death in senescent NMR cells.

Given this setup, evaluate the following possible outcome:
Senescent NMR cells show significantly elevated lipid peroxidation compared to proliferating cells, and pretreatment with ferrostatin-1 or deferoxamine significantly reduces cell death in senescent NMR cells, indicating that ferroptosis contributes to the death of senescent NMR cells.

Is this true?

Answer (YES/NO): NO